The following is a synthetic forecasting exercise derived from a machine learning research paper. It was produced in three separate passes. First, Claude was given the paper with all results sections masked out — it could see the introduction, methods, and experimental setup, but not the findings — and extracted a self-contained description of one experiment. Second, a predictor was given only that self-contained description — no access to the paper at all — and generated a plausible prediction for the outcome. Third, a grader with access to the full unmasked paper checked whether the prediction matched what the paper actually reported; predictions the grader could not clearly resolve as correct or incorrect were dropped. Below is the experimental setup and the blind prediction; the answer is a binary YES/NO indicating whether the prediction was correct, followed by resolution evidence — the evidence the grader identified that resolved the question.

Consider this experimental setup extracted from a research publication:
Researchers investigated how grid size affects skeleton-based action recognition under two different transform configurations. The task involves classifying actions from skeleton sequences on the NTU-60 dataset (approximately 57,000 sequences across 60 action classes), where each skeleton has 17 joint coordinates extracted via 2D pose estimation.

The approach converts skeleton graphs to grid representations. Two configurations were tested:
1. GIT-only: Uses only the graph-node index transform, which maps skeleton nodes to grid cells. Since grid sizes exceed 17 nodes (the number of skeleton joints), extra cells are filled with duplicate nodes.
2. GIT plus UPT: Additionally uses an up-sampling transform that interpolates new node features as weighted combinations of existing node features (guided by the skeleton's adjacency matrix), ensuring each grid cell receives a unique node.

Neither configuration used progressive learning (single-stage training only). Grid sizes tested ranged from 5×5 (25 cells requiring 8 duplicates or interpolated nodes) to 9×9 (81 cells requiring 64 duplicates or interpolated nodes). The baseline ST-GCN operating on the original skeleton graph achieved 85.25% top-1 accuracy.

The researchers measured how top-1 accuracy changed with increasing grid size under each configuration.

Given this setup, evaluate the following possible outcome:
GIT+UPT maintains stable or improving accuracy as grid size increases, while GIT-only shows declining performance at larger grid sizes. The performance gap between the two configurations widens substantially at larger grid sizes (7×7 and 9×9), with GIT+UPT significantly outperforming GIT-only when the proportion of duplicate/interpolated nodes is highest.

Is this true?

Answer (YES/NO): NO